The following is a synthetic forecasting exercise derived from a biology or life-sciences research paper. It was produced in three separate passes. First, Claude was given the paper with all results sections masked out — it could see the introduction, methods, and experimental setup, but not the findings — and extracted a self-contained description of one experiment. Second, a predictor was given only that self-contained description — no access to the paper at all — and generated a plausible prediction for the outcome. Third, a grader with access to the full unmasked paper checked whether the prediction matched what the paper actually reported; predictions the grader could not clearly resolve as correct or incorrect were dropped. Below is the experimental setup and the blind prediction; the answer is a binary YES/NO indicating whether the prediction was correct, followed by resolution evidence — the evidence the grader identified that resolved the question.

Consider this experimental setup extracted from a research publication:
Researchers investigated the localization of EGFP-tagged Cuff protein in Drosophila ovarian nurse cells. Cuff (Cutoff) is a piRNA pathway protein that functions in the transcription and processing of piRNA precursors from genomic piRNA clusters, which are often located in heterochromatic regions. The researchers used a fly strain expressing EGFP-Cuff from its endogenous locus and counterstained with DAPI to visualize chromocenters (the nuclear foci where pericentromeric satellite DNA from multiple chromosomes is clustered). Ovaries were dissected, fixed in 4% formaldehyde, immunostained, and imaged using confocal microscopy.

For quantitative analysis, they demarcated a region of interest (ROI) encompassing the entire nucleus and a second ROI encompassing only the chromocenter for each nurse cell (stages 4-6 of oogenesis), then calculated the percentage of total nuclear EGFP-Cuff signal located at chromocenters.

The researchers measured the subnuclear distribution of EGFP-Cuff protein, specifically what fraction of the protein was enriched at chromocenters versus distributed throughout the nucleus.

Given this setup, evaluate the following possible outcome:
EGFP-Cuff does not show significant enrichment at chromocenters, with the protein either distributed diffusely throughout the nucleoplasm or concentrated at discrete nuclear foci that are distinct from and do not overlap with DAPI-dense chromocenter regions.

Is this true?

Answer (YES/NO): NO